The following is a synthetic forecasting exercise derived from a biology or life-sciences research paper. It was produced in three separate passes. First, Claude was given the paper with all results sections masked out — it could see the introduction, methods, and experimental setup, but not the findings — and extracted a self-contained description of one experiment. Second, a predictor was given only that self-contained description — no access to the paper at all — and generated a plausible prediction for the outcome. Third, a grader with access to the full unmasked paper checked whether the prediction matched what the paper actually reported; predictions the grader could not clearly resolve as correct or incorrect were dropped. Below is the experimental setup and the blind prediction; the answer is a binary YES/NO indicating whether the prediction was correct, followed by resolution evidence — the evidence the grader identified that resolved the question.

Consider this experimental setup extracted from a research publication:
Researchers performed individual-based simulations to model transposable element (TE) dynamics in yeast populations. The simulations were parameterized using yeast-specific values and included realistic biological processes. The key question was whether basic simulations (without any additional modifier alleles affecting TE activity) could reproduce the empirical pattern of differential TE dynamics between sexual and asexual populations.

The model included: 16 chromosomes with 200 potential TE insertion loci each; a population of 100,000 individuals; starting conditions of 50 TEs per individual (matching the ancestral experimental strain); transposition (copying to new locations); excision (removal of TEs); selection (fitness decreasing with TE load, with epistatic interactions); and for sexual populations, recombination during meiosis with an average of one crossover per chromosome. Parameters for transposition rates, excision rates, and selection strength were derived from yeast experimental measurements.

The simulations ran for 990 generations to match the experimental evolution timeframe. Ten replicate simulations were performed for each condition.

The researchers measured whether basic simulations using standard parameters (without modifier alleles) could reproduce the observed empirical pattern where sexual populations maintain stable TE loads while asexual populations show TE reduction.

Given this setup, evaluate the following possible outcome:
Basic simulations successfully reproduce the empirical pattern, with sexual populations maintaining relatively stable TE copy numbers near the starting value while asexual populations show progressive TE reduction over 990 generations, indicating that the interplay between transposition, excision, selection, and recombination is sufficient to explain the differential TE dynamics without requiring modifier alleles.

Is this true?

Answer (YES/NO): NO